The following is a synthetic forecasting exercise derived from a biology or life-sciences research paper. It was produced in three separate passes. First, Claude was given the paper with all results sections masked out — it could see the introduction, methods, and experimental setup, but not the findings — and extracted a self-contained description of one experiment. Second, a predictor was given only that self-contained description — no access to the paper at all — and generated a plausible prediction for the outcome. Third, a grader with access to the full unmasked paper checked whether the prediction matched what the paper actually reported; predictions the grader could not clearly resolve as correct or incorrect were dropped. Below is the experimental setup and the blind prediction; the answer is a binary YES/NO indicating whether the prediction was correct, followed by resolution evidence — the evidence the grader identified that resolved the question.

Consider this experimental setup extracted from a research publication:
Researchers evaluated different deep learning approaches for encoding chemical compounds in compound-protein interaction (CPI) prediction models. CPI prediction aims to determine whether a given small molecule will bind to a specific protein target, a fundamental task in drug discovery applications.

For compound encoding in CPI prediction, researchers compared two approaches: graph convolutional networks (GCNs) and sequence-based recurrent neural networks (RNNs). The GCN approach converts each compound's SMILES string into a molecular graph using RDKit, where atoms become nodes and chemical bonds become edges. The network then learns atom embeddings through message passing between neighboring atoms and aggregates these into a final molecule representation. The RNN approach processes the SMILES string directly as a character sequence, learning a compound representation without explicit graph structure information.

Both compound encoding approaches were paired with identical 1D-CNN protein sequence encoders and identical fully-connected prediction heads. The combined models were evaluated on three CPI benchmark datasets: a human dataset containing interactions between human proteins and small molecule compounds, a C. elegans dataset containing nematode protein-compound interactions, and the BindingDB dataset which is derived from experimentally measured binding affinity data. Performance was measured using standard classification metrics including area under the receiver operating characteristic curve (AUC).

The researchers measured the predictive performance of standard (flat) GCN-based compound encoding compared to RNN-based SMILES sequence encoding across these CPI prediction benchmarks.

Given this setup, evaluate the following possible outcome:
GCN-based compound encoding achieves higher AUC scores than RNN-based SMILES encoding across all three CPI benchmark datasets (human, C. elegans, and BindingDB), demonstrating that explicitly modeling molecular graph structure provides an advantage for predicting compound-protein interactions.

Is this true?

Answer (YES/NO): NO